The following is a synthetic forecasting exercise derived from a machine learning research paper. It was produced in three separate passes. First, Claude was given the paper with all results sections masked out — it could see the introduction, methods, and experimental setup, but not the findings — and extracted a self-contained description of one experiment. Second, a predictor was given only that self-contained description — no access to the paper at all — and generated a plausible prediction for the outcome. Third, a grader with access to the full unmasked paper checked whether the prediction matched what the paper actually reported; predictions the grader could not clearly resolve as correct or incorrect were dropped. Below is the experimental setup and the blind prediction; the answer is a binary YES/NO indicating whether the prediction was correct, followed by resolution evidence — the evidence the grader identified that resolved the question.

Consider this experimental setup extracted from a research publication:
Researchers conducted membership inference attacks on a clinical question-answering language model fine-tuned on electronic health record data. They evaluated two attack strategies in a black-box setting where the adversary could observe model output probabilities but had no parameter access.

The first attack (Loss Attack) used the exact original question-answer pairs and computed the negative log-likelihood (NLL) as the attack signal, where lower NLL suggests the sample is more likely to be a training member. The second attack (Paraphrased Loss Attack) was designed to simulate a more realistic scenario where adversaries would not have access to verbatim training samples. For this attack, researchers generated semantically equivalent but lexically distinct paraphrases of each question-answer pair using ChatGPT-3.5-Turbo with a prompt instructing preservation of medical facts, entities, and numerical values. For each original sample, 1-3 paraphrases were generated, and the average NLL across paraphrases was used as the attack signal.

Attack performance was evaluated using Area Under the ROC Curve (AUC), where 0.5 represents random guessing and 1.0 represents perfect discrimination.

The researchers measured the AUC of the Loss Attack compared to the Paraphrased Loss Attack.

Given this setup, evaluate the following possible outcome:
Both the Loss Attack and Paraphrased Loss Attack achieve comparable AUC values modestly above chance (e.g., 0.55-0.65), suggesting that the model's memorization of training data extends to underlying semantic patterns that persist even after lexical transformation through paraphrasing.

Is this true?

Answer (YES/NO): NO